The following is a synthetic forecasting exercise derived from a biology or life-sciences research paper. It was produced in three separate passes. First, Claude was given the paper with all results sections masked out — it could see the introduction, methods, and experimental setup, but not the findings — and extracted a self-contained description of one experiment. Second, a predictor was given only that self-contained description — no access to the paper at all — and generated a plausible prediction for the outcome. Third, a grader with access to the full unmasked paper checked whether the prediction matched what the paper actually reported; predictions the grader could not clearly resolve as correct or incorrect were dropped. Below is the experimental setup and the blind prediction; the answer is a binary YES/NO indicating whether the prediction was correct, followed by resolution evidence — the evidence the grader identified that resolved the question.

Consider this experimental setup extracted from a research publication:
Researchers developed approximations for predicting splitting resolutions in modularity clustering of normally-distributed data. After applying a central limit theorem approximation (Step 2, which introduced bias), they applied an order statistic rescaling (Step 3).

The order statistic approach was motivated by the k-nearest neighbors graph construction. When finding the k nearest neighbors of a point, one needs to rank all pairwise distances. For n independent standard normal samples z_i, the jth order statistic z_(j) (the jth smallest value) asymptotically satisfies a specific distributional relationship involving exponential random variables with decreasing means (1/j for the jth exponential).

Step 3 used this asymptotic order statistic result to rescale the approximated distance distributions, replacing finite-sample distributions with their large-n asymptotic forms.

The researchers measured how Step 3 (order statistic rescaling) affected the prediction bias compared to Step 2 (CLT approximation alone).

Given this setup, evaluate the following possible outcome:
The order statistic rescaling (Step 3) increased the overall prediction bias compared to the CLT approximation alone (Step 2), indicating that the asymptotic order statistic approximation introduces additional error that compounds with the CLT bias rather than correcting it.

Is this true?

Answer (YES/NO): NO